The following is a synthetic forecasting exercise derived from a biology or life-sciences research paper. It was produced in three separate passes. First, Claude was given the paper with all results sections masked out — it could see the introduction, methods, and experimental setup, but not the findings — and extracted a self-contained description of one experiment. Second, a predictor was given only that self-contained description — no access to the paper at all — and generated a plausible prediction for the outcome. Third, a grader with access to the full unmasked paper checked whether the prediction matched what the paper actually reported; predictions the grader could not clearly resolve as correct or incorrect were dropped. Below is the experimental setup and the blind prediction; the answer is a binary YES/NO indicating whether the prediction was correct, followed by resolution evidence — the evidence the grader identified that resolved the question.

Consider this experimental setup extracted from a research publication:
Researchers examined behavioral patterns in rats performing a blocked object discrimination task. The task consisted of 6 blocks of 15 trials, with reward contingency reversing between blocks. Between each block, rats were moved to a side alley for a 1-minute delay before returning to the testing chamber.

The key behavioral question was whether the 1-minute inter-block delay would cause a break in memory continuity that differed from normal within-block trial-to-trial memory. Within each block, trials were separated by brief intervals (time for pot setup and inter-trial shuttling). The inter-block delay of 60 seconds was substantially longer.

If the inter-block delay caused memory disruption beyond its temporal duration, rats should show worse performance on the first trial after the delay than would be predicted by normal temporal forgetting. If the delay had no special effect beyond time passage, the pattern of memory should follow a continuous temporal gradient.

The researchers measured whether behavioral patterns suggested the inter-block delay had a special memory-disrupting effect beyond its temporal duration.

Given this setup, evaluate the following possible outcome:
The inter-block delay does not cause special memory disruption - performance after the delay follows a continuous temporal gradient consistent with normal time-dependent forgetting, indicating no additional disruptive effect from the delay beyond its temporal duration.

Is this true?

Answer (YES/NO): YES